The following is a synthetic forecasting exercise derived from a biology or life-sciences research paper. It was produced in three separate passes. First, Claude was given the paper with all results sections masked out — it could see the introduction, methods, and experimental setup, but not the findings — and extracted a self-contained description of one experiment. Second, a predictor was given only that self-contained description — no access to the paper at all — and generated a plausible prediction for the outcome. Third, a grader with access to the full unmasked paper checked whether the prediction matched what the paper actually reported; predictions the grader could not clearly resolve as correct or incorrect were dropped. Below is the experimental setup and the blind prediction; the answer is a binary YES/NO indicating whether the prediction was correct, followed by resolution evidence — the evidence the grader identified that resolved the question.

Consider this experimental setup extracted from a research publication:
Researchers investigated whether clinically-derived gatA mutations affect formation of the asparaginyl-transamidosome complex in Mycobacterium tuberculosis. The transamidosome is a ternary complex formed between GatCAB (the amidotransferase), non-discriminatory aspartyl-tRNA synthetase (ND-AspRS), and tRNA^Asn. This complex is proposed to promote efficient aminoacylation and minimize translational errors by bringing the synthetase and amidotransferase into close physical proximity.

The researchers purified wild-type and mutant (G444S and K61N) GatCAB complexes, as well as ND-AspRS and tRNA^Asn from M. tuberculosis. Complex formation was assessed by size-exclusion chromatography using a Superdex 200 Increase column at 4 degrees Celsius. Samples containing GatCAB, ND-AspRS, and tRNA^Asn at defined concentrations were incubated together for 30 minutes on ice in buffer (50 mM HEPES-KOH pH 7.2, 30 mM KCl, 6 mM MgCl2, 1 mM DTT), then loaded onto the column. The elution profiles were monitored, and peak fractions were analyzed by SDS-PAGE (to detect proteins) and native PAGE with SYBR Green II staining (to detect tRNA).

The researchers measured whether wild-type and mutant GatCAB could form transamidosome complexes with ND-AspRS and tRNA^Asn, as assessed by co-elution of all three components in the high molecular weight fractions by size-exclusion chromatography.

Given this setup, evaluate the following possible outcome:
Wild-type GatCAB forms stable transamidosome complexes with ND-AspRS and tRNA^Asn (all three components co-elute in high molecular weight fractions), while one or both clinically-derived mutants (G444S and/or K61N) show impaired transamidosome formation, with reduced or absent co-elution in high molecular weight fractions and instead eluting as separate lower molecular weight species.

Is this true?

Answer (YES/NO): NO